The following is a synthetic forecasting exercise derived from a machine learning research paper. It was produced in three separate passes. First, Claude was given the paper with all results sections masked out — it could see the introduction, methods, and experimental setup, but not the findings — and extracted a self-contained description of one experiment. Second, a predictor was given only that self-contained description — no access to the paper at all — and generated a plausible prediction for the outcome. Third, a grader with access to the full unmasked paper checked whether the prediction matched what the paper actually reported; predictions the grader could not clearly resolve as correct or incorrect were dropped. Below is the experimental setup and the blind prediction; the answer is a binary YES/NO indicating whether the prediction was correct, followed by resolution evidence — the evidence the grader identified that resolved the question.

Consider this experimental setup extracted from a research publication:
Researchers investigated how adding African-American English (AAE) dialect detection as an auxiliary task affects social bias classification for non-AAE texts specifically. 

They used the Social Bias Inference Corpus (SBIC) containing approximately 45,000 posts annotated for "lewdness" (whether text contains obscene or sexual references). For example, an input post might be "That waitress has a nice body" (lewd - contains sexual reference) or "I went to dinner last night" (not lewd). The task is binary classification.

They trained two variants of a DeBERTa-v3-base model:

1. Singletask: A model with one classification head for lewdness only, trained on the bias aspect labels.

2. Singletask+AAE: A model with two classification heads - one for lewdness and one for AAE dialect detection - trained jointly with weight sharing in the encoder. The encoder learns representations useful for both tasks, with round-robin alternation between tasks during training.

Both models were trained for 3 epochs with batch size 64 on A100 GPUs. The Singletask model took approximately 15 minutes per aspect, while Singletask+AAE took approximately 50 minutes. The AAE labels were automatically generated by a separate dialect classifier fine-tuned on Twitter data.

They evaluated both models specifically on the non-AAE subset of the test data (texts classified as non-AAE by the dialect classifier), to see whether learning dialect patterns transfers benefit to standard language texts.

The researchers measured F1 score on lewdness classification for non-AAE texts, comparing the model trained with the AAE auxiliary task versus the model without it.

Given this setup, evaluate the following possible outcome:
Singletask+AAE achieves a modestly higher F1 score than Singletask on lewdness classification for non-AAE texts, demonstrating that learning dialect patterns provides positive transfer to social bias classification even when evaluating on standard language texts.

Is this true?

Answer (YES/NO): YES